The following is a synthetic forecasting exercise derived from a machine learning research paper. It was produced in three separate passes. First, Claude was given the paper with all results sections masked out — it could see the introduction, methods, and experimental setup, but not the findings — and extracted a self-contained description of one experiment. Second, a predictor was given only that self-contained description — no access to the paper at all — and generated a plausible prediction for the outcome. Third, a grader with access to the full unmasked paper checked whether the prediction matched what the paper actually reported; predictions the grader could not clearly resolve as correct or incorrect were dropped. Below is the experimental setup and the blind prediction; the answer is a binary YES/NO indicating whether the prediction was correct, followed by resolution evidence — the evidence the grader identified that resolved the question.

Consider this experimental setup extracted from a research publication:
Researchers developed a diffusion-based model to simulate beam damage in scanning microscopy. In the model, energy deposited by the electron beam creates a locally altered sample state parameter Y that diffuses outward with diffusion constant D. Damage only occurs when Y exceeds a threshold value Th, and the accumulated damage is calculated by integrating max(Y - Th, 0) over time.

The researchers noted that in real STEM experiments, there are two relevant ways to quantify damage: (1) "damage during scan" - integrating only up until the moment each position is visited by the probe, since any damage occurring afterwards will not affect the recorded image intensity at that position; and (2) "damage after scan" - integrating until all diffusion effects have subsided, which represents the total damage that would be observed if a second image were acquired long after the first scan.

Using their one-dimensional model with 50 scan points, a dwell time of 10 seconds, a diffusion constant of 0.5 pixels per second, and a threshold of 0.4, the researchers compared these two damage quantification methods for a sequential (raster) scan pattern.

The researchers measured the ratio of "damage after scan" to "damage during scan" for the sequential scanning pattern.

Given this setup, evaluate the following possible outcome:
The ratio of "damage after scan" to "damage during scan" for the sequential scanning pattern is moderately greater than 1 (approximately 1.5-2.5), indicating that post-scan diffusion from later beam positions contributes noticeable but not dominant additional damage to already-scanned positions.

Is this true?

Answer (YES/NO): YES